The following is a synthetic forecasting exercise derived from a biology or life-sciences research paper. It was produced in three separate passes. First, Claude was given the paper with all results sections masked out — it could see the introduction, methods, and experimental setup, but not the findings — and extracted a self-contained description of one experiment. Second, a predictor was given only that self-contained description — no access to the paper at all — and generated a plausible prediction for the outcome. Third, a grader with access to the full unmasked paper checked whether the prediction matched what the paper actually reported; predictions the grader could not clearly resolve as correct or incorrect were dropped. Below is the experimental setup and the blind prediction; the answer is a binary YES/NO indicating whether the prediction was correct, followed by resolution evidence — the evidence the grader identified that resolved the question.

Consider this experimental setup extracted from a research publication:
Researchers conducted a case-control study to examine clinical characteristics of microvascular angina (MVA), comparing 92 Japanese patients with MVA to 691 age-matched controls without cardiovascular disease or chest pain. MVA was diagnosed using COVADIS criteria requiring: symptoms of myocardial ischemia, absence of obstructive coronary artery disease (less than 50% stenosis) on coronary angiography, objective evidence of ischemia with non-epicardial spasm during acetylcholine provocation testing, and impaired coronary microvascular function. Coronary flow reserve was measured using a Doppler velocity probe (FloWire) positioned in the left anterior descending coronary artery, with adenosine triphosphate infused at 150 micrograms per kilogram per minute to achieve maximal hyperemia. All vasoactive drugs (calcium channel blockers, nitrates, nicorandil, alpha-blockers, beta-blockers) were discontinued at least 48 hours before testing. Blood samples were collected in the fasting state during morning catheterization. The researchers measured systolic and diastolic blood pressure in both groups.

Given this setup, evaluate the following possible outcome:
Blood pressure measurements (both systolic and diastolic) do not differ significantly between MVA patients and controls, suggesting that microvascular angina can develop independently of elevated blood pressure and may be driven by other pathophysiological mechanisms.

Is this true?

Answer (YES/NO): YES